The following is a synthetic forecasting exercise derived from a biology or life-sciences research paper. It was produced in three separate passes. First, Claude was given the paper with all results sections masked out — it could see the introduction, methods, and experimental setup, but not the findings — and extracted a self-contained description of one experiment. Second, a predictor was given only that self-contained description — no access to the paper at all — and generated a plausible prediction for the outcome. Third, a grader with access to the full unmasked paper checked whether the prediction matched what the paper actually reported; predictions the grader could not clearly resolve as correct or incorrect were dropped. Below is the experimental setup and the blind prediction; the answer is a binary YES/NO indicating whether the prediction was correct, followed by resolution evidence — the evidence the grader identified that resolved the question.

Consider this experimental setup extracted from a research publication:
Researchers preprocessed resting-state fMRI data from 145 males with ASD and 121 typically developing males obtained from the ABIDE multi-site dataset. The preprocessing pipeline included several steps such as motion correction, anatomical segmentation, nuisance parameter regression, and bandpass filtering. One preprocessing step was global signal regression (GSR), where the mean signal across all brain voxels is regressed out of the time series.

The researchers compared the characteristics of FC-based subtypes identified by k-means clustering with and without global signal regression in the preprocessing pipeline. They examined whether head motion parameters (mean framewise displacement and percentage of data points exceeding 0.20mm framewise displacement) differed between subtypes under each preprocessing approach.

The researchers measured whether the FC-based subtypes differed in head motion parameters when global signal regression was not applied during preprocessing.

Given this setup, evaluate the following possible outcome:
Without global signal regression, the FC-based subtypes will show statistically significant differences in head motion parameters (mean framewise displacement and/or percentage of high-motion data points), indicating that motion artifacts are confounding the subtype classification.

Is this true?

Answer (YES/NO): YES